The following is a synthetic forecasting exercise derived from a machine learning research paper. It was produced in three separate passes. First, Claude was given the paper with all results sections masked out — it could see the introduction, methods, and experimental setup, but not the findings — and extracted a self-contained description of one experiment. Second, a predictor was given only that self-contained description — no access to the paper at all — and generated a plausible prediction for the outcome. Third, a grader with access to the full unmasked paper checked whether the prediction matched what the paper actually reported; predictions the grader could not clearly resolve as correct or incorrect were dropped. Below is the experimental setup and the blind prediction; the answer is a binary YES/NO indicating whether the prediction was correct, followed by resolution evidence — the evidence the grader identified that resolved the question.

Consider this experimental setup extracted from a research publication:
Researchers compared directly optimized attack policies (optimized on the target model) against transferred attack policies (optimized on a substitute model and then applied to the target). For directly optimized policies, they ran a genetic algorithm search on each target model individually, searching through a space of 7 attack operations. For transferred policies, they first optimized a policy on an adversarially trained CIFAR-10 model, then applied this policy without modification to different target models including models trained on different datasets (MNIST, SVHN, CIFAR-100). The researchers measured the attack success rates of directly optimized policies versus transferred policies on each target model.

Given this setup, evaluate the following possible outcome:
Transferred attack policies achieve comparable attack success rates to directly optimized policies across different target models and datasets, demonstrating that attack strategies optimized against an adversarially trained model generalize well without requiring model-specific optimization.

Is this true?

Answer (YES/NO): YES